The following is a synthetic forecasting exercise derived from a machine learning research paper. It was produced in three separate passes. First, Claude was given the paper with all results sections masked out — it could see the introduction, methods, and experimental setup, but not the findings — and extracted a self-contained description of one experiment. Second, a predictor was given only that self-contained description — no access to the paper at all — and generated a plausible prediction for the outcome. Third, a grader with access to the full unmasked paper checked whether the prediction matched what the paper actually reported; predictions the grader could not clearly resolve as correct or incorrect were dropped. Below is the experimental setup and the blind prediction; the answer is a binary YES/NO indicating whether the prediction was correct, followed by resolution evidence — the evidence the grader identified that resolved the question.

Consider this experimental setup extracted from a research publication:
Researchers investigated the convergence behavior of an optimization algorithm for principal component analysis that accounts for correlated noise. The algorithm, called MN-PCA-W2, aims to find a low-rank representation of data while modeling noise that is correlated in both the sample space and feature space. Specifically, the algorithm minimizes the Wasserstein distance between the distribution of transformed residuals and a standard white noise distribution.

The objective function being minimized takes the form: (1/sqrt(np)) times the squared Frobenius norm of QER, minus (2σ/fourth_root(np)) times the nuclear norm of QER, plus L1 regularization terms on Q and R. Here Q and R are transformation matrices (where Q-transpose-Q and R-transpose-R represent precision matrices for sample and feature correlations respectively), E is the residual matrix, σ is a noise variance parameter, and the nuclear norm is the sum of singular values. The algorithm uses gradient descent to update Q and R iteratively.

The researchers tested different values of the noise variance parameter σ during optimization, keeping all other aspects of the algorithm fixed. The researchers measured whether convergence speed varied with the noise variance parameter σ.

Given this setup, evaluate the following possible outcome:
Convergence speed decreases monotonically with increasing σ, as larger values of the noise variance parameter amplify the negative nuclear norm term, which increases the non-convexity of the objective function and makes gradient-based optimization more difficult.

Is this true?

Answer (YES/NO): YES